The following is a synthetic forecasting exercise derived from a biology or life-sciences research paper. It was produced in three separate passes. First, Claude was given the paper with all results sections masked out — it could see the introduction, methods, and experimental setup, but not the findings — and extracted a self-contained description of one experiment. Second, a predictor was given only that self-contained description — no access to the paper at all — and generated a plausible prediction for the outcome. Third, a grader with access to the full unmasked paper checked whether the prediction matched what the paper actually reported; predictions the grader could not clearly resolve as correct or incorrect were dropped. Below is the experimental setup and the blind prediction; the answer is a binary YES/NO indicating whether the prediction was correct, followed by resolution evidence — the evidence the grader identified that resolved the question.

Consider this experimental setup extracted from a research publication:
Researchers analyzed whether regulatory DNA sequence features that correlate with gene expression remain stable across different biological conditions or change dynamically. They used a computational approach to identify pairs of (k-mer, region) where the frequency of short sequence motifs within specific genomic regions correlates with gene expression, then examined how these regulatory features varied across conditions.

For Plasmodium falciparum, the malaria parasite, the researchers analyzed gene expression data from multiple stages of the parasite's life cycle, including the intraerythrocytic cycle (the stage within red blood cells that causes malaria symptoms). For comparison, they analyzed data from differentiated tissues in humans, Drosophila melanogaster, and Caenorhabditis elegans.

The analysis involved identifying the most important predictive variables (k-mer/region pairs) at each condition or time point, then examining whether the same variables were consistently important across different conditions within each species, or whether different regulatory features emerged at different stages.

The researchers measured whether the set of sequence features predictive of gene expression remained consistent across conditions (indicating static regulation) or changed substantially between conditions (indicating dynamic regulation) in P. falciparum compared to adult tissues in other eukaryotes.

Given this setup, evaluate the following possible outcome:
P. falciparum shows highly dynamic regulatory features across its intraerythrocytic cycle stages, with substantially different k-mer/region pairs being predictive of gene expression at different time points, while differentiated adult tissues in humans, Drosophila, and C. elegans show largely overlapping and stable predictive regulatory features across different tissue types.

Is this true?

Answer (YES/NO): YES